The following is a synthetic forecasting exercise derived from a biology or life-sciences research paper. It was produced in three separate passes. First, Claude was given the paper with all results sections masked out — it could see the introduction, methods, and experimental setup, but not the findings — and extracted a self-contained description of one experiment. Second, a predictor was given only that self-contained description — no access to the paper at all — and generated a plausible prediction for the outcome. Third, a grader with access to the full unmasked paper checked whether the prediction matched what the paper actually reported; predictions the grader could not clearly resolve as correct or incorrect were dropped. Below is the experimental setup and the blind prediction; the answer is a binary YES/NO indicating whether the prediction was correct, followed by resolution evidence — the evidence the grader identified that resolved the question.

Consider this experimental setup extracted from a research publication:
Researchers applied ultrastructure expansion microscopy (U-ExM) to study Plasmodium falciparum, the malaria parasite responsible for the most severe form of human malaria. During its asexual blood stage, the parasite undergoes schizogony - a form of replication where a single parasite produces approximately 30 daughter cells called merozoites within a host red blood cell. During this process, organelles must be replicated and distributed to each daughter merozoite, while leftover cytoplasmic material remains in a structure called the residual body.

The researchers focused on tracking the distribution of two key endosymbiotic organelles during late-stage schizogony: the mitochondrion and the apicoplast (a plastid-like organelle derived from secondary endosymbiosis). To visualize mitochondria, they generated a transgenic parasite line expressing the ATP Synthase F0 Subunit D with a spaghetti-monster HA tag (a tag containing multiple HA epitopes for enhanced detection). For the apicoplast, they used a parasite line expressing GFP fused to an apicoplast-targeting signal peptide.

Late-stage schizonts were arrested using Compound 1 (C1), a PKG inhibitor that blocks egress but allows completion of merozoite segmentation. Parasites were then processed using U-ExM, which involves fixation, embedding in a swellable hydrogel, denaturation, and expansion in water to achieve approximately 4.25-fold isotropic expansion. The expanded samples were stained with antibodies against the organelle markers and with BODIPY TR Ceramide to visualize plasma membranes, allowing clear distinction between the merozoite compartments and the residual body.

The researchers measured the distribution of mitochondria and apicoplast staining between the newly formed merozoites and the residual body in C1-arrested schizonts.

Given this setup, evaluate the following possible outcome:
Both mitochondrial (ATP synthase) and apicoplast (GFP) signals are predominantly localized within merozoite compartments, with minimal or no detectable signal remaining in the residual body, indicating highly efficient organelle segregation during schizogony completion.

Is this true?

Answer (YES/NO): NO